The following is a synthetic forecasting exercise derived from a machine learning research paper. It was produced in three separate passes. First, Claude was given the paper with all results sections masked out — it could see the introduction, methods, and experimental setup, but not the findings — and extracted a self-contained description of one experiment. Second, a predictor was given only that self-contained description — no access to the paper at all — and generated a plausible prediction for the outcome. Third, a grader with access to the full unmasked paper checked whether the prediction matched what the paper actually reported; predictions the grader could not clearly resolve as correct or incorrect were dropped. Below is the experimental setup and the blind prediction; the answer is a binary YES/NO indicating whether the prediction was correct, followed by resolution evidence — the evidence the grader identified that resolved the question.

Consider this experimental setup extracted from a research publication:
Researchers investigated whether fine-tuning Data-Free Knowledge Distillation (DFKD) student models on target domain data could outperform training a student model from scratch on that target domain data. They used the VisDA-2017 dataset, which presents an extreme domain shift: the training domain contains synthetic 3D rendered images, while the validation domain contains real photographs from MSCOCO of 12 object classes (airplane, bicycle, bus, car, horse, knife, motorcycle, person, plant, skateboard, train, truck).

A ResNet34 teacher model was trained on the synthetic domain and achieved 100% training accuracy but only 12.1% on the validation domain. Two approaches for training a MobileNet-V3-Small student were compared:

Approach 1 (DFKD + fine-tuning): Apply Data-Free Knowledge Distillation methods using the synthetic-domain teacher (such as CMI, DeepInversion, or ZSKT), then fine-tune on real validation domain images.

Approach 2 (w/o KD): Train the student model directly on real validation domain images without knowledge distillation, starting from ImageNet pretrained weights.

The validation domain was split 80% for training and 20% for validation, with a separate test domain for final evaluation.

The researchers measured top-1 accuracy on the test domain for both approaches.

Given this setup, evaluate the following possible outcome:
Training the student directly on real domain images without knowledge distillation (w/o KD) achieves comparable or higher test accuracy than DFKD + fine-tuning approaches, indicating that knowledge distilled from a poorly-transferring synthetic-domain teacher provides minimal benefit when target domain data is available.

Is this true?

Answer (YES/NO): NO